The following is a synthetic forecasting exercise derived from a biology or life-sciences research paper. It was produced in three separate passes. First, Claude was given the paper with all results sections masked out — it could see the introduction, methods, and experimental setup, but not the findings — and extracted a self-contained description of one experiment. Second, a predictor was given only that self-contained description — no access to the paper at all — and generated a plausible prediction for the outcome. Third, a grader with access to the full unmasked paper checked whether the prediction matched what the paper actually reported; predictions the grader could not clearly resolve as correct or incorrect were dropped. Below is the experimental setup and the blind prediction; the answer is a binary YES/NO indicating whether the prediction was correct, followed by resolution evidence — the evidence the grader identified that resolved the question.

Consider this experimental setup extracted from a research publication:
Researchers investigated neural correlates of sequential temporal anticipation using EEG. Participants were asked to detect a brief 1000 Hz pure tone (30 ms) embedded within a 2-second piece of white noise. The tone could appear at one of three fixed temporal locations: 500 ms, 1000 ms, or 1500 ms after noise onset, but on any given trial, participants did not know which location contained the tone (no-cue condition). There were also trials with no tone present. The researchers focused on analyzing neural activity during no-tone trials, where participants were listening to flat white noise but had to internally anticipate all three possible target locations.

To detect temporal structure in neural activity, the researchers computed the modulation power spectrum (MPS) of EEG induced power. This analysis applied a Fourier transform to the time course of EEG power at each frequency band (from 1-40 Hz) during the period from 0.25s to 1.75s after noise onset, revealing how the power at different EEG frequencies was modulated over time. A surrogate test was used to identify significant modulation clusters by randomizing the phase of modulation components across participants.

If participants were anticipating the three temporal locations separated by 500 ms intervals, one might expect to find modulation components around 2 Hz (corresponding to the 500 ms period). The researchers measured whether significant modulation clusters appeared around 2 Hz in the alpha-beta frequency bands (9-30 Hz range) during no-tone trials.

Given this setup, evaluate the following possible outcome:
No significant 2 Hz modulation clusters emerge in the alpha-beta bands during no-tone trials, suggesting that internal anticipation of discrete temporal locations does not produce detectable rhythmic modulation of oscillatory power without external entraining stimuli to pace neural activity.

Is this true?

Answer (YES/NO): NO